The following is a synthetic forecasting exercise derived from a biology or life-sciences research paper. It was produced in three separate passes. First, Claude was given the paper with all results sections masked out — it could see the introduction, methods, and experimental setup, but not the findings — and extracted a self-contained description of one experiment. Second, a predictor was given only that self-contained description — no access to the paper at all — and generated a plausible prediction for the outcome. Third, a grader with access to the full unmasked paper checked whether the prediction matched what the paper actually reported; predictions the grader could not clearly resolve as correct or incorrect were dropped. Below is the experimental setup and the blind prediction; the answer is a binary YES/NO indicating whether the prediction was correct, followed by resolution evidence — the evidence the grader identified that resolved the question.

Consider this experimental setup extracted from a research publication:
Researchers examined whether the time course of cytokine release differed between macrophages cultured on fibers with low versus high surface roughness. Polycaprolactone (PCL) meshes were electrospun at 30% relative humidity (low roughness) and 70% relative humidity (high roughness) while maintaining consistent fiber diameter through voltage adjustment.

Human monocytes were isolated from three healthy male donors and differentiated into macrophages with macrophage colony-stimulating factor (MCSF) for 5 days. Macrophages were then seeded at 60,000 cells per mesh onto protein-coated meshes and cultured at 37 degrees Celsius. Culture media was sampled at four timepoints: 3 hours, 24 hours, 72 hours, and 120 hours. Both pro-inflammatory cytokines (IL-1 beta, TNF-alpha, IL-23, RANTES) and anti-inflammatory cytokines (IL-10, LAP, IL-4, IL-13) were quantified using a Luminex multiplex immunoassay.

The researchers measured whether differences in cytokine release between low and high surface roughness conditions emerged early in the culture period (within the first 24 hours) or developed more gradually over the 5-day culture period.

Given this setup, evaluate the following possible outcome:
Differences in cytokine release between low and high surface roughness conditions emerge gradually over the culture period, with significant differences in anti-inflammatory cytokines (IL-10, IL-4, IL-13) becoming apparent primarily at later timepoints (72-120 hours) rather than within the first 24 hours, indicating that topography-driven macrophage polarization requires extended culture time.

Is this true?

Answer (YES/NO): NO